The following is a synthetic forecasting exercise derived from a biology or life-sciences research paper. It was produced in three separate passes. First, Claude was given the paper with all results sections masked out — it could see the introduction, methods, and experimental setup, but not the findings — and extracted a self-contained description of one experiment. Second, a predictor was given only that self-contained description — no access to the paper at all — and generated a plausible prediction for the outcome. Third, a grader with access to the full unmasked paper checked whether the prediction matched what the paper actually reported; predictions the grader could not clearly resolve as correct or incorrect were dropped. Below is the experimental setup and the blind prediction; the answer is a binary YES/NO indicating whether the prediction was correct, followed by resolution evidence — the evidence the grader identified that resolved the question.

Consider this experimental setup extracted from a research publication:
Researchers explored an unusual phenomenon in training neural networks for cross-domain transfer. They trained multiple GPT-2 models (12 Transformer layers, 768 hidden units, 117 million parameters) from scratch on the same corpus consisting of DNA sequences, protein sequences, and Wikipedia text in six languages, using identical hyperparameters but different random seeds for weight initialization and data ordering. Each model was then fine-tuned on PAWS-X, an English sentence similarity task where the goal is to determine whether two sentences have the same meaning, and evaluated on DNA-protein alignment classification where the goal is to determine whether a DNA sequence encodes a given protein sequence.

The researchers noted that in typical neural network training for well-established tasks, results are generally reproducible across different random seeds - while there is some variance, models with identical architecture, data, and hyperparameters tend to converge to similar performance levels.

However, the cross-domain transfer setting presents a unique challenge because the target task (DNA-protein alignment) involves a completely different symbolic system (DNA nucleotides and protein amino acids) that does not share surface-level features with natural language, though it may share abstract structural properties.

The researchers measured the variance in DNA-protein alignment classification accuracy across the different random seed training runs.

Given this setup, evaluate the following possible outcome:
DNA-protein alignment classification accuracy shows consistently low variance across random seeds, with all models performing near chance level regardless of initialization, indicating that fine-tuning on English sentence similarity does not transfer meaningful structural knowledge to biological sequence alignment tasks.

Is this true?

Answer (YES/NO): NO